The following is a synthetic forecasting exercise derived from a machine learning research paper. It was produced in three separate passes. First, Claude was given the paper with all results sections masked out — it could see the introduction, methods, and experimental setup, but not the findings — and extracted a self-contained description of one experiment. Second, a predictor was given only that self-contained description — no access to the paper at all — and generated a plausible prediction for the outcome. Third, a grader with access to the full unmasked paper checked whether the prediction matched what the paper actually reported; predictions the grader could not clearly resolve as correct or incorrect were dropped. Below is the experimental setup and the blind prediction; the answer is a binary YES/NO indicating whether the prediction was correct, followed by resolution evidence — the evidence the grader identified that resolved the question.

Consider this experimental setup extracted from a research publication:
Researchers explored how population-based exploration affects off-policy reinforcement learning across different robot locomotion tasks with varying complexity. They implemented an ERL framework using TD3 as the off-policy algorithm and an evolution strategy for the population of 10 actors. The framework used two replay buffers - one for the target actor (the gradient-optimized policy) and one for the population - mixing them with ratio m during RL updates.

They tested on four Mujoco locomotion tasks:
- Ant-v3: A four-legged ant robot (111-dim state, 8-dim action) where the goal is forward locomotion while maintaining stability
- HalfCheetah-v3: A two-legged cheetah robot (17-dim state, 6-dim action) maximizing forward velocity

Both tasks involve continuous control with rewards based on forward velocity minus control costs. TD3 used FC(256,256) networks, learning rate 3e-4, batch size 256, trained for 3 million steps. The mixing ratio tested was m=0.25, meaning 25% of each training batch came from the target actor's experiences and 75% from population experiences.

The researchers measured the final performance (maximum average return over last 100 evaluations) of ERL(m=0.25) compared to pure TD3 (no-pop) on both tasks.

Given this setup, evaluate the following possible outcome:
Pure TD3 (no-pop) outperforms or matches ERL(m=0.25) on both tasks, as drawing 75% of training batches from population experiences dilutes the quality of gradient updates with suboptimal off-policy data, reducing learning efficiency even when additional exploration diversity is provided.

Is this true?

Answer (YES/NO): NO